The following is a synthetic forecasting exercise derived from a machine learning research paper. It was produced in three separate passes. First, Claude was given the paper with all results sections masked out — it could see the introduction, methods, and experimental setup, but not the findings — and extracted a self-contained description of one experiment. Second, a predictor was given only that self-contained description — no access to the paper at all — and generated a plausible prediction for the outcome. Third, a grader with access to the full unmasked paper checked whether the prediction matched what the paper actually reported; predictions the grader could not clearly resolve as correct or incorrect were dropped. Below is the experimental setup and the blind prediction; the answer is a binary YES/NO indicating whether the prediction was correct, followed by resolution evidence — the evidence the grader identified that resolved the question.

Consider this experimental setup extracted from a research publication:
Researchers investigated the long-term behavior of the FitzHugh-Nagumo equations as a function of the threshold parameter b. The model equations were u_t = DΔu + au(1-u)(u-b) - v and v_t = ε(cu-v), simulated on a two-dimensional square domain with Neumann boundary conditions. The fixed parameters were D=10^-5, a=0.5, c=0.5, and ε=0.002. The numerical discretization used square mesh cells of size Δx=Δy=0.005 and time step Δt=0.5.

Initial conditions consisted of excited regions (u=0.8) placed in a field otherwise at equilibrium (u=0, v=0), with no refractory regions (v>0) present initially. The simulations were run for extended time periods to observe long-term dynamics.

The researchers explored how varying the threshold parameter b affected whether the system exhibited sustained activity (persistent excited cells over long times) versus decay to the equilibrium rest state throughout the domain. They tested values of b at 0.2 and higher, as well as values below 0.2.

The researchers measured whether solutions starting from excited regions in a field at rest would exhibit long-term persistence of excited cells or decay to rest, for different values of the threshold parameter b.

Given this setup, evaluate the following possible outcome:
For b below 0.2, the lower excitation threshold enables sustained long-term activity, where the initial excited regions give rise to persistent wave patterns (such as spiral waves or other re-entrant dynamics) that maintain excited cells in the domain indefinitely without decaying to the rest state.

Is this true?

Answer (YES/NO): NO